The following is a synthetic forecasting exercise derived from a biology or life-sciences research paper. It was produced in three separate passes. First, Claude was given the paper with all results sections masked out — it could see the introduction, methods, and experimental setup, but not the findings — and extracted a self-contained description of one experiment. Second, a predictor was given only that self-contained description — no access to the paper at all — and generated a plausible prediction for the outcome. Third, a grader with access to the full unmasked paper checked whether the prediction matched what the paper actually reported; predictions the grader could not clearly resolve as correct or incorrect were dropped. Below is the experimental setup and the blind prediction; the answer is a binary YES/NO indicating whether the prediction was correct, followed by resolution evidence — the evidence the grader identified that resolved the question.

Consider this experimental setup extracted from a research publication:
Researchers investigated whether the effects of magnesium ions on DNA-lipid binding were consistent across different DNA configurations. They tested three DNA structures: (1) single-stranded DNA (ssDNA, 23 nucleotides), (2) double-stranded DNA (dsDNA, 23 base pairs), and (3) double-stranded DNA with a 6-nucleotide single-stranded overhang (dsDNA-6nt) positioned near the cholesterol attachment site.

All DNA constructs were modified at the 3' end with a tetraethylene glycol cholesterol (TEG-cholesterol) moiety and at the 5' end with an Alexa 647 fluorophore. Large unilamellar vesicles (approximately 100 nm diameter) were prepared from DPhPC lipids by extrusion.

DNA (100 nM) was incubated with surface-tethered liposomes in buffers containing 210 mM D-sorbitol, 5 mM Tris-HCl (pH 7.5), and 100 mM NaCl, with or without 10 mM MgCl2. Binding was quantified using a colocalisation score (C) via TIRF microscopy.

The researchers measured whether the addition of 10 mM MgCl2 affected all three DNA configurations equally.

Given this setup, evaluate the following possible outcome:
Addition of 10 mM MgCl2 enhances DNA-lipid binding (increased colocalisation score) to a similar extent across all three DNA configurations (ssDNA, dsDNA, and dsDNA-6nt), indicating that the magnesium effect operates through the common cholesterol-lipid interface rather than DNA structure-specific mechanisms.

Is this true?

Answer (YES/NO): NO